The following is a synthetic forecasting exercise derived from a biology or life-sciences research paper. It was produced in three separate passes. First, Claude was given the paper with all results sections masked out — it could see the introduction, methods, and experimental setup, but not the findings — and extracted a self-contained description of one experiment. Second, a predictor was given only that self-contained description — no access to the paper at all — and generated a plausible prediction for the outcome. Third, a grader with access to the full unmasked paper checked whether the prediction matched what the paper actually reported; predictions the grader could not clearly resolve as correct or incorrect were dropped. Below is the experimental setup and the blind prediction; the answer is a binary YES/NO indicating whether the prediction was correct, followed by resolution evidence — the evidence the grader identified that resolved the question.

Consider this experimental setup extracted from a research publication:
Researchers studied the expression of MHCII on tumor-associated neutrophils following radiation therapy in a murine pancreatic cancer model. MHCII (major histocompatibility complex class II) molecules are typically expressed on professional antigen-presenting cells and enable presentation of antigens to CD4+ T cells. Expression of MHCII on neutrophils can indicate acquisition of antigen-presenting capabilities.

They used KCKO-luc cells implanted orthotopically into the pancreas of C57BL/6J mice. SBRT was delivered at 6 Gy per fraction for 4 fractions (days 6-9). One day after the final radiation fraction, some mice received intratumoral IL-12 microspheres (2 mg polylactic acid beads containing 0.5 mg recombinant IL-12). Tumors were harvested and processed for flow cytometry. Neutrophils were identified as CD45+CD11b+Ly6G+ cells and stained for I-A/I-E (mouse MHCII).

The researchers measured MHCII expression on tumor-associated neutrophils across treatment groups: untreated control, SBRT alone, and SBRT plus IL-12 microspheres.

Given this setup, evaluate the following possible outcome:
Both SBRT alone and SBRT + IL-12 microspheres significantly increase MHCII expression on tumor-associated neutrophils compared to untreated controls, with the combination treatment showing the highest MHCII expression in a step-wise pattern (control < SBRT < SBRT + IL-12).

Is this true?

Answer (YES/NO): NO